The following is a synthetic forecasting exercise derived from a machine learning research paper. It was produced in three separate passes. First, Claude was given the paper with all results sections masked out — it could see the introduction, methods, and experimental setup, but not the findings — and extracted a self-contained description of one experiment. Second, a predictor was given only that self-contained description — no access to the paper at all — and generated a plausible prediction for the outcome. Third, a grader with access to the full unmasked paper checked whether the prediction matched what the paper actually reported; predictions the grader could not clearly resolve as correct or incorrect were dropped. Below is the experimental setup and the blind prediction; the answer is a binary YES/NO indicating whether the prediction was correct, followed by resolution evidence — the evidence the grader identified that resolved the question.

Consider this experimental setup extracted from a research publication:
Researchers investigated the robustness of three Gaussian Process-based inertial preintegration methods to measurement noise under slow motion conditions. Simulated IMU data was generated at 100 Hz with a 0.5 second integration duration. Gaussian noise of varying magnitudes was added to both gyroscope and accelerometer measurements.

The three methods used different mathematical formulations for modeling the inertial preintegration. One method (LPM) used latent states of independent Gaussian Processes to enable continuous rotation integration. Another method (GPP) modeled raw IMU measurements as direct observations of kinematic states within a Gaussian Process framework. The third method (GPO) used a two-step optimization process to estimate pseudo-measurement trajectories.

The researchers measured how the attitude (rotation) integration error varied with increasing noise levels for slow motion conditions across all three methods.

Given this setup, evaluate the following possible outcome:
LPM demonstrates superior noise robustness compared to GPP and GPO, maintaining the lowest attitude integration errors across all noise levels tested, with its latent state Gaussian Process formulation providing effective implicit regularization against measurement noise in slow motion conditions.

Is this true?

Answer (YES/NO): NO